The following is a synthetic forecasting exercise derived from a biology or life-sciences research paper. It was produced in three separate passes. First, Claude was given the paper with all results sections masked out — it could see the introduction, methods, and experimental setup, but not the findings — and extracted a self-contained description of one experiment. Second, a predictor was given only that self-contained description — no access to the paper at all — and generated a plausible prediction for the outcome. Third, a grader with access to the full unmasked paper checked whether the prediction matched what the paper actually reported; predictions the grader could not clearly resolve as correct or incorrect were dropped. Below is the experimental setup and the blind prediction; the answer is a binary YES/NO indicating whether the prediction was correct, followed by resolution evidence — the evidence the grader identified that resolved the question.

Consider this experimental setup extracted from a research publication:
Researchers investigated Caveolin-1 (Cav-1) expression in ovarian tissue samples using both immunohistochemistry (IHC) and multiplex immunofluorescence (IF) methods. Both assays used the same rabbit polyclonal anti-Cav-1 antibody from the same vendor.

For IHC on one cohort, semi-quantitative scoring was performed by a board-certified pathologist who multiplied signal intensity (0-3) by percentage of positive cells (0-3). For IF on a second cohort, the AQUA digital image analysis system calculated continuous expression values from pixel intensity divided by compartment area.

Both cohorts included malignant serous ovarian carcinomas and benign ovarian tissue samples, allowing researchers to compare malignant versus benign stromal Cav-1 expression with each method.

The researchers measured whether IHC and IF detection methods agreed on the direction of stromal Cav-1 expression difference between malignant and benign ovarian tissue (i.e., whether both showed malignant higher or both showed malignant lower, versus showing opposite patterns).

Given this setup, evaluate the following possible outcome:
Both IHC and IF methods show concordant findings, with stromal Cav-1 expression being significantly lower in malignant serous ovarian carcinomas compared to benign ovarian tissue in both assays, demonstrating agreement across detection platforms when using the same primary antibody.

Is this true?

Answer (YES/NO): YES